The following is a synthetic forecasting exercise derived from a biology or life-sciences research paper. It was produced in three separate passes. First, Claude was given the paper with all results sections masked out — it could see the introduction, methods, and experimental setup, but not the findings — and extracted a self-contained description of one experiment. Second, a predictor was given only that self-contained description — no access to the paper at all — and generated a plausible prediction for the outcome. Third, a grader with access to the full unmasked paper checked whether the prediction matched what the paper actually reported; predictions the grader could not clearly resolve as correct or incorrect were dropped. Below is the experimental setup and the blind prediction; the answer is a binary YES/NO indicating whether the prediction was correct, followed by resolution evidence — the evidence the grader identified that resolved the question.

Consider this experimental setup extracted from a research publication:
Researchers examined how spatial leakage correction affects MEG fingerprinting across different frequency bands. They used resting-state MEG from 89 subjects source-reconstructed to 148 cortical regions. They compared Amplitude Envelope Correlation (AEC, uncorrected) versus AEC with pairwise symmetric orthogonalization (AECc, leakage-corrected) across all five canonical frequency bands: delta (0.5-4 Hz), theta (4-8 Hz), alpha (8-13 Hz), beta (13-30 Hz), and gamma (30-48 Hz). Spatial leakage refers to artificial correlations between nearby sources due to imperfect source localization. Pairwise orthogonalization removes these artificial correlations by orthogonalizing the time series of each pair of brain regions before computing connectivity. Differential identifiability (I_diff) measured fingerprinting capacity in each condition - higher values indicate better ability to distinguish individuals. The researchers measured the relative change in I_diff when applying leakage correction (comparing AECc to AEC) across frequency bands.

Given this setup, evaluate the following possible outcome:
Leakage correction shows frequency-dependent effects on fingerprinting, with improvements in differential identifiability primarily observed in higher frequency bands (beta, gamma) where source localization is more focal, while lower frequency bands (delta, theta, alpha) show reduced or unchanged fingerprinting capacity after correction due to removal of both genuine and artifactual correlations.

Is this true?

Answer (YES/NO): NO